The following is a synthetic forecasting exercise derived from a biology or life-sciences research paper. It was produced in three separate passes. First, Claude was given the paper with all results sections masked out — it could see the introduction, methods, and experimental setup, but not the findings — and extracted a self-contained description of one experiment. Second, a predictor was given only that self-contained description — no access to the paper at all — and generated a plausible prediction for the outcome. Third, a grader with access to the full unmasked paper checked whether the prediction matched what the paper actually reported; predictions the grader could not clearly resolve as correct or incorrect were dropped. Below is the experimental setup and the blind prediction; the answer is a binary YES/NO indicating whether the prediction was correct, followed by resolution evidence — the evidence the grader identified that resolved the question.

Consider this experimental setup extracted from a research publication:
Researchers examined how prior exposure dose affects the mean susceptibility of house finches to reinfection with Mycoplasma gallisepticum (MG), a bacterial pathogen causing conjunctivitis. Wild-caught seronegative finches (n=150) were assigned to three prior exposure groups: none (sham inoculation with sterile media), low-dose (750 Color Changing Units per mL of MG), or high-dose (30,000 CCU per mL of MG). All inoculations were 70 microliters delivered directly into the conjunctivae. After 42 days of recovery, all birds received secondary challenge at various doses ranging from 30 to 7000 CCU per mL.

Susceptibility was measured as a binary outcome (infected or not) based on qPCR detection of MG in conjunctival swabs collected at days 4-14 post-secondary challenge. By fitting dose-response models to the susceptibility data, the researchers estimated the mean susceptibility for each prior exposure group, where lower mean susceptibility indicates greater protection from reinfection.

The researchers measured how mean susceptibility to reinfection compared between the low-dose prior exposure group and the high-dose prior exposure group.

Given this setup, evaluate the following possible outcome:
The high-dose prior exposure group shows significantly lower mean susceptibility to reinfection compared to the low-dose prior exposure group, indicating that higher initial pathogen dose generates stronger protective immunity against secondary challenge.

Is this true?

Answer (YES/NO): YES